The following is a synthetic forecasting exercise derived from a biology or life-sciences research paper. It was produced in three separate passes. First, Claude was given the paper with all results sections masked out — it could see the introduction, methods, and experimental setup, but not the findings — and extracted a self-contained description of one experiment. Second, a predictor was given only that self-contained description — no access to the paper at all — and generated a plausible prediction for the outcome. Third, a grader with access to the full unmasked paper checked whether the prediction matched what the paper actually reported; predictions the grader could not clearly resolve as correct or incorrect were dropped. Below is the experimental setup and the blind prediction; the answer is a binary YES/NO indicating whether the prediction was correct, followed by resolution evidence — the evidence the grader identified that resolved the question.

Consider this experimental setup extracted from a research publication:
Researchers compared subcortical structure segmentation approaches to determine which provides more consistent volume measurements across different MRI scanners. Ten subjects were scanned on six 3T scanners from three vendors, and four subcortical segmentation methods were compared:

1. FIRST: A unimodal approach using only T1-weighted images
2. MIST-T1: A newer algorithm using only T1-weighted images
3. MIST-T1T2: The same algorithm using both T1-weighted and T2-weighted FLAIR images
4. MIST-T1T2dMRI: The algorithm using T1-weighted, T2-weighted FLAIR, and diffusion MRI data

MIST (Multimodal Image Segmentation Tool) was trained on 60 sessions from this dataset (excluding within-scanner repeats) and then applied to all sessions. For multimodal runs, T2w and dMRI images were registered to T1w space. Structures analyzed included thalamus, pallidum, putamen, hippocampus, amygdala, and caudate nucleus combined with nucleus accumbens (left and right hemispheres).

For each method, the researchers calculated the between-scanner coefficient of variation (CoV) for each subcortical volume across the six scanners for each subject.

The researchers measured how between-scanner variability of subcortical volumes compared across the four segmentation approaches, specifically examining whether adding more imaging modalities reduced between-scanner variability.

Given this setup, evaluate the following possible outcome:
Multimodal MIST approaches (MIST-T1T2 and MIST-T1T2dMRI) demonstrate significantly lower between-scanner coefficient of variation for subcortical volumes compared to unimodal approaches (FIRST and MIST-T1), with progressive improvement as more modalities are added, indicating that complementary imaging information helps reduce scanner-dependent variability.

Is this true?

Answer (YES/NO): NO